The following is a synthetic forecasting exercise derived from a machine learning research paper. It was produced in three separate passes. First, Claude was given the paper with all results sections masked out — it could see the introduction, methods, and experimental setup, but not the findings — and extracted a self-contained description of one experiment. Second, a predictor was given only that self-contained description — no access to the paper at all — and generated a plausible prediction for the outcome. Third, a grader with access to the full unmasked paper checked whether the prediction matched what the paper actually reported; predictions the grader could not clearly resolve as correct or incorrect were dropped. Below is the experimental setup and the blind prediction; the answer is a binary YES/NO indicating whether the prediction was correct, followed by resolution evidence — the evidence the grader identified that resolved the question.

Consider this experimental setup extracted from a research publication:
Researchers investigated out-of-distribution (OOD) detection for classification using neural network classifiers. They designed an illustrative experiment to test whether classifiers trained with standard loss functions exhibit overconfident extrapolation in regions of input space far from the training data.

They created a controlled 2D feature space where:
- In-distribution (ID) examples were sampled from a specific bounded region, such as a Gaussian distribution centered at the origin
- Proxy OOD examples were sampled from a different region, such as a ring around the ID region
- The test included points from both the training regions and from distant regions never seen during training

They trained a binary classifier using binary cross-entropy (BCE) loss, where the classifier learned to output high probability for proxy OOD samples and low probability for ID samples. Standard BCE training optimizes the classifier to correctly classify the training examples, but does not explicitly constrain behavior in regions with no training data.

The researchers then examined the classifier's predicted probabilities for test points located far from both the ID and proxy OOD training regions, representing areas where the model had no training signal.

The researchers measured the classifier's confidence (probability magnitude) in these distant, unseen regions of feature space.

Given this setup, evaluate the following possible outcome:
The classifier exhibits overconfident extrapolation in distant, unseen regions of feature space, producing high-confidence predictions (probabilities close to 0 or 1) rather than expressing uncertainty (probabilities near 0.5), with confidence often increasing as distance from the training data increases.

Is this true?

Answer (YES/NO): YES